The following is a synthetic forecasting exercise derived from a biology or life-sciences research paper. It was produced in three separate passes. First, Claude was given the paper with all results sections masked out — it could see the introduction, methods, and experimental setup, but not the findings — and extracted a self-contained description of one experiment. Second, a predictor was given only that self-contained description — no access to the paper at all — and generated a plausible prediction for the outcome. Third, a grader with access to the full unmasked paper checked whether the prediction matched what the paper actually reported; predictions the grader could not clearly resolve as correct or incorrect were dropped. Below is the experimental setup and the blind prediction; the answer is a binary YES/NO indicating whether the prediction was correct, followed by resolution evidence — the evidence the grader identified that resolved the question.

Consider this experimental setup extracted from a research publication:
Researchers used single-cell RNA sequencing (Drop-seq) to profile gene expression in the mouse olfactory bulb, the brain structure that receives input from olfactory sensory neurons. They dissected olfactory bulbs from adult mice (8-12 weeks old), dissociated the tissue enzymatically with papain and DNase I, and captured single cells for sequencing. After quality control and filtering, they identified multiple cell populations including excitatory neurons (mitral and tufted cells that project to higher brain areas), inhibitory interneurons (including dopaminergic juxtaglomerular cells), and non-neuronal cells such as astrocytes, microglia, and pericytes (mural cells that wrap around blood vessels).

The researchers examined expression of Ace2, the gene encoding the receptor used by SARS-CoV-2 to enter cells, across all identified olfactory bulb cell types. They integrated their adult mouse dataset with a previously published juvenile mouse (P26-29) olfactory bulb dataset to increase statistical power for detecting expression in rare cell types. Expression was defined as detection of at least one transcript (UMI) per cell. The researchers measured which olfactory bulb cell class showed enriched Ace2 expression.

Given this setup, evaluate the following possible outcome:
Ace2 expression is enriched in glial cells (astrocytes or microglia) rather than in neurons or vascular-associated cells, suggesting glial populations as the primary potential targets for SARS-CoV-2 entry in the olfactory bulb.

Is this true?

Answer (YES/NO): NO